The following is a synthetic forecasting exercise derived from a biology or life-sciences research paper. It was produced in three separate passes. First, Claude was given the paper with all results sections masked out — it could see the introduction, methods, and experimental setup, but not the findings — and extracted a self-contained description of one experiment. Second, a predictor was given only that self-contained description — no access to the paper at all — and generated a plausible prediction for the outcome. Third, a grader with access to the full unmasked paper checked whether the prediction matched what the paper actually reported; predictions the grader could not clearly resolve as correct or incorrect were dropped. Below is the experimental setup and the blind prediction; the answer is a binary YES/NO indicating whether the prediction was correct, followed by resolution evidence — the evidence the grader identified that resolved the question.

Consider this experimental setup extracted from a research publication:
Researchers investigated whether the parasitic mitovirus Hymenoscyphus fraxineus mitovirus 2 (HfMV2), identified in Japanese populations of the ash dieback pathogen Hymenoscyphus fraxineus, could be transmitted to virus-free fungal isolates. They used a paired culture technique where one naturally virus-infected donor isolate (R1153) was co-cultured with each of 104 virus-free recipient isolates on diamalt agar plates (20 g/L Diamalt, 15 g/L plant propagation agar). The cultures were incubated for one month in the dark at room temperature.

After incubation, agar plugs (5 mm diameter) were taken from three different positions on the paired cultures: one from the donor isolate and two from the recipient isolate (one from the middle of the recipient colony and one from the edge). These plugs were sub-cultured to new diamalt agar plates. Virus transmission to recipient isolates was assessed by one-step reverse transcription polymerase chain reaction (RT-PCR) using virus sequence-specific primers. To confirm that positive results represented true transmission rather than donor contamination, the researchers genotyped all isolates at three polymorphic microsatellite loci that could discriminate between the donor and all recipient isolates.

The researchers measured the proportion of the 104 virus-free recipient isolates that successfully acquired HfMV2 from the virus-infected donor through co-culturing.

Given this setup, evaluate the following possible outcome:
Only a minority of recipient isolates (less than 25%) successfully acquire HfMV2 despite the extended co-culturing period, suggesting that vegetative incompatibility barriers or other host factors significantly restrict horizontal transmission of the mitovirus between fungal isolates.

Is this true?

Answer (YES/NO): YES